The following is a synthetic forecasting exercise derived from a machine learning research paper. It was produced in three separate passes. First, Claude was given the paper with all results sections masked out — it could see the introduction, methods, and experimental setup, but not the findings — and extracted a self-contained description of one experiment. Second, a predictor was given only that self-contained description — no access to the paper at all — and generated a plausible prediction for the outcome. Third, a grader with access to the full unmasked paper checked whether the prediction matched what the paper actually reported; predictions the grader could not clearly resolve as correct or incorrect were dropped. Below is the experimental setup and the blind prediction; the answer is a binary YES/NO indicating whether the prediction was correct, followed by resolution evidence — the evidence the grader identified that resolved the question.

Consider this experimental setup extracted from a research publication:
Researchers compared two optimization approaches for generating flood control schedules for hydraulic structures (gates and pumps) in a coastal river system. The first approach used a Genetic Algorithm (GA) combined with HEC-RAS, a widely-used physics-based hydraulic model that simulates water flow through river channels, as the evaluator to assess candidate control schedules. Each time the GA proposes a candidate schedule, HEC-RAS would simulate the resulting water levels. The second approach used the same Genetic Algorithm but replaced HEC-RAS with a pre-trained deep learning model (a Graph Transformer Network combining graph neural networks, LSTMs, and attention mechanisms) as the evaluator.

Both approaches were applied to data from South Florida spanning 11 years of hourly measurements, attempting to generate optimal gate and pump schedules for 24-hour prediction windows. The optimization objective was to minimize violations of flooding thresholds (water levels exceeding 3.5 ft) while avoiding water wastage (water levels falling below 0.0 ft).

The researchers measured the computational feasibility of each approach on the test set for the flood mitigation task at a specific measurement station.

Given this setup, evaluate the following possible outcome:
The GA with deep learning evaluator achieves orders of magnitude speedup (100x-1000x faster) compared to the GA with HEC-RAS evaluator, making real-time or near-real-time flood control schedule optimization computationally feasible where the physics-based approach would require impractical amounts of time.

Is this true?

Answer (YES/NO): NO